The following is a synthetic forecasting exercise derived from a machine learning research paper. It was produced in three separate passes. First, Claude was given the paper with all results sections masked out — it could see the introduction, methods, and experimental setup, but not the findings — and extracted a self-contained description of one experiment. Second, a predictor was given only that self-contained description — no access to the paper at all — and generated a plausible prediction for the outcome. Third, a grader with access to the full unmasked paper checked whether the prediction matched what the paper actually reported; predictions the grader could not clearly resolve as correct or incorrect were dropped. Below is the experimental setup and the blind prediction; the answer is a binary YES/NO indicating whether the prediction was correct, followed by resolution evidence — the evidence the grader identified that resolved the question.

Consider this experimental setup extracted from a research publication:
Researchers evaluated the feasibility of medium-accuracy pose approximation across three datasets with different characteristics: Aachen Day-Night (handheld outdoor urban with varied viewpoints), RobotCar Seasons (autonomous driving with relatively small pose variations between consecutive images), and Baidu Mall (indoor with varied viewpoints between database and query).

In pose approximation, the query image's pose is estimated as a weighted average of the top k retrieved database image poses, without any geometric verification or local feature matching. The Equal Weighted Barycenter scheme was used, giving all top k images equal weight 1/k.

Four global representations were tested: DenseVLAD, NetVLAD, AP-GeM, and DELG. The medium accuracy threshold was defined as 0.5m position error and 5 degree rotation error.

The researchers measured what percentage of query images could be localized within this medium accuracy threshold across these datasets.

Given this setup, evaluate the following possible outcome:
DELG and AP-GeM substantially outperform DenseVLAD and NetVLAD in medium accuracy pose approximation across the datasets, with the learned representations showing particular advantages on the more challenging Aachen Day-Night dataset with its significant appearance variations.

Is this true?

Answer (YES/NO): NO